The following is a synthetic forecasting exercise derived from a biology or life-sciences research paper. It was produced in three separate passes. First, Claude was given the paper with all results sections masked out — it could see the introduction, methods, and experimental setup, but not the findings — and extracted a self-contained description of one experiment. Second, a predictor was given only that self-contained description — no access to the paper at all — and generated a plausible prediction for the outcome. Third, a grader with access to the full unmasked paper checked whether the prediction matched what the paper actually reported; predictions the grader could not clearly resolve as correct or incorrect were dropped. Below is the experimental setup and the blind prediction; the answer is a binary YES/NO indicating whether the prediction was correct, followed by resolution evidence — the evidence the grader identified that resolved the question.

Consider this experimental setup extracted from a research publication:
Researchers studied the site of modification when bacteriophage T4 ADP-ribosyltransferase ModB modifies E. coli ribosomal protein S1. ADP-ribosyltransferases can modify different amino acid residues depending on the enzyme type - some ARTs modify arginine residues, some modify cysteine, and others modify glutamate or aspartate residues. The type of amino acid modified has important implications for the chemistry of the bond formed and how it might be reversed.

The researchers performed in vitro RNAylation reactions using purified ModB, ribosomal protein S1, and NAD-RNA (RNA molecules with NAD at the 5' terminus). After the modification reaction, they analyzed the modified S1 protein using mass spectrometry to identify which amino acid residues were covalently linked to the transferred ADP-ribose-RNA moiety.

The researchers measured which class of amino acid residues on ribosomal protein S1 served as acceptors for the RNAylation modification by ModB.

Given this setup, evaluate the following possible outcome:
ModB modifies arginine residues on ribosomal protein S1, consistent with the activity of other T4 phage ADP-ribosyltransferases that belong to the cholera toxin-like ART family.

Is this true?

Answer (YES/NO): YES